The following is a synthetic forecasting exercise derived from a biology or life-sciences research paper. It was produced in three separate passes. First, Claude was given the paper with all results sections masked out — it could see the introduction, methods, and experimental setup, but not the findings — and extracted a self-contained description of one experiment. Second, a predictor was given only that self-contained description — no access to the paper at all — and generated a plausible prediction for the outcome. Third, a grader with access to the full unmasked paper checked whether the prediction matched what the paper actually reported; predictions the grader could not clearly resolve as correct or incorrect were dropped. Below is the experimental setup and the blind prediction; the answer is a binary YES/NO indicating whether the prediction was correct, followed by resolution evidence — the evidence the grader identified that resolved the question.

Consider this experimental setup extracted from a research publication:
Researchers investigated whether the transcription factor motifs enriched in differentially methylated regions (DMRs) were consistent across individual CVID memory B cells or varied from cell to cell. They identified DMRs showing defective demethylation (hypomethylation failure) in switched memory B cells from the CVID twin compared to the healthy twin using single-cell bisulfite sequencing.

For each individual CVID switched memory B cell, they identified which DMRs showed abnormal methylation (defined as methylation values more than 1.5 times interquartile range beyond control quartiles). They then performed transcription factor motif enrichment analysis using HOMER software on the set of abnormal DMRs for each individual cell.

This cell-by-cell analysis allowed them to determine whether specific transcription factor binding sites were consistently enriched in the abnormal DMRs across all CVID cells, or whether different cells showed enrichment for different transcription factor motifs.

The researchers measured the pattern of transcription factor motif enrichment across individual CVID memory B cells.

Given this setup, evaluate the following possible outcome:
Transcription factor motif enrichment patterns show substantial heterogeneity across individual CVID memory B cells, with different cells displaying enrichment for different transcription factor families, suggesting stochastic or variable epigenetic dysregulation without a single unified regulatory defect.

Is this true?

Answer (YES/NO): NO